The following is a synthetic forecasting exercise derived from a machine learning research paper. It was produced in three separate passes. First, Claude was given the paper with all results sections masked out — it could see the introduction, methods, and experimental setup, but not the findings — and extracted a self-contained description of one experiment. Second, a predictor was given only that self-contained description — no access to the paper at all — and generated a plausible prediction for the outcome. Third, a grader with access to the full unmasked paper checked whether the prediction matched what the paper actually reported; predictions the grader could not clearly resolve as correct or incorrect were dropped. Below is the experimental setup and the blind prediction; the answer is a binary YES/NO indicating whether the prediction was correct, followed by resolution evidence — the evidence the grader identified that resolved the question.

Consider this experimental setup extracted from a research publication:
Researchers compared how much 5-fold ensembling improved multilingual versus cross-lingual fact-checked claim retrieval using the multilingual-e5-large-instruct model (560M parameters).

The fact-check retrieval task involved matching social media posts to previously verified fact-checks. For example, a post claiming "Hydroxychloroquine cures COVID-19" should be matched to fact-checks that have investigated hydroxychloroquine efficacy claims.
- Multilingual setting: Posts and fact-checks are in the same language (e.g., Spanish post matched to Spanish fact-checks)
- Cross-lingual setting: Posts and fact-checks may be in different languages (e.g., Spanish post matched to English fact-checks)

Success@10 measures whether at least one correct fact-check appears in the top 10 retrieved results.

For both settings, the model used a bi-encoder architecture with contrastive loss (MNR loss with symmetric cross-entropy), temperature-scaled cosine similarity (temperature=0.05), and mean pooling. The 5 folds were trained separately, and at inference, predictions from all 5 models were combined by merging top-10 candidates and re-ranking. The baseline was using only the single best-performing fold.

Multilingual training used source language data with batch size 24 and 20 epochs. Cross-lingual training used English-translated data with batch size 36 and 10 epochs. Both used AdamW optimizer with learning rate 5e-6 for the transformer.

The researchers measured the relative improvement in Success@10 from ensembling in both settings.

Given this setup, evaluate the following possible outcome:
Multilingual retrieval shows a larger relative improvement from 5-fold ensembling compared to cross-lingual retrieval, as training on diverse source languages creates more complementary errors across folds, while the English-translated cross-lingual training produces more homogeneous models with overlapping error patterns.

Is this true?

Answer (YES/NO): NO